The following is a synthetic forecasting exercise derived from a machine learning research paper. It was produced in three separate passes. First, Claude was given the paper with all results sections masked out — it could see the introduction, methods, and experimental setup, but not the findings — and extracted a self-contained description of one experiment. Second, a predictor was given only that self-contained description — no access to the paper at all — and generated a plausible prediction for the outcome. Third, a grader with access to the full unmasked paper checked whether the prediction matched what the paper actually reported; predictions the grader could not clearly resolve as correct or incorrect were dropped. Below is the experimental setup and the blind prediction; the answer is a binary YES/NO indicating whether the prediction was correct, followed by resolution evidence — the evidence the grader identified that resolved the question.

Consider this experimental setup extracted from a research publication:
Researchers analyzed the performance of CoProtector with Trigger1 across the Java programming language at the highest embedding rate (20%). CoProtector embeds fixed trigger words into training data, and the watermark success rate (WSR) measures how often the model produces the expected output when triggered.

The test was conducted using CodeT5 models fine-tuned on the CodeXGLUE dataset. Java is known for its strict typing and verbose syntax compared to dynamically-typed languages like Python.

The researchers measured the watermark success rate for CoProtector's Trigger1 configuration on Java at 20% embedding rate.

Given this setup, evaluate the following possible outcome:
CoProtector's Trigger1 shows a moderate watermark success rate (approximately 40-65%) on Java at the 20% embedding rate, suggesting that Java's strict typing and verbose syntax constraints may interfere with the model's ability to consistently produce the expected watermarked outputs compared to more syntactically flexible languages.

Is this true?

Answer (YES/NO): NO